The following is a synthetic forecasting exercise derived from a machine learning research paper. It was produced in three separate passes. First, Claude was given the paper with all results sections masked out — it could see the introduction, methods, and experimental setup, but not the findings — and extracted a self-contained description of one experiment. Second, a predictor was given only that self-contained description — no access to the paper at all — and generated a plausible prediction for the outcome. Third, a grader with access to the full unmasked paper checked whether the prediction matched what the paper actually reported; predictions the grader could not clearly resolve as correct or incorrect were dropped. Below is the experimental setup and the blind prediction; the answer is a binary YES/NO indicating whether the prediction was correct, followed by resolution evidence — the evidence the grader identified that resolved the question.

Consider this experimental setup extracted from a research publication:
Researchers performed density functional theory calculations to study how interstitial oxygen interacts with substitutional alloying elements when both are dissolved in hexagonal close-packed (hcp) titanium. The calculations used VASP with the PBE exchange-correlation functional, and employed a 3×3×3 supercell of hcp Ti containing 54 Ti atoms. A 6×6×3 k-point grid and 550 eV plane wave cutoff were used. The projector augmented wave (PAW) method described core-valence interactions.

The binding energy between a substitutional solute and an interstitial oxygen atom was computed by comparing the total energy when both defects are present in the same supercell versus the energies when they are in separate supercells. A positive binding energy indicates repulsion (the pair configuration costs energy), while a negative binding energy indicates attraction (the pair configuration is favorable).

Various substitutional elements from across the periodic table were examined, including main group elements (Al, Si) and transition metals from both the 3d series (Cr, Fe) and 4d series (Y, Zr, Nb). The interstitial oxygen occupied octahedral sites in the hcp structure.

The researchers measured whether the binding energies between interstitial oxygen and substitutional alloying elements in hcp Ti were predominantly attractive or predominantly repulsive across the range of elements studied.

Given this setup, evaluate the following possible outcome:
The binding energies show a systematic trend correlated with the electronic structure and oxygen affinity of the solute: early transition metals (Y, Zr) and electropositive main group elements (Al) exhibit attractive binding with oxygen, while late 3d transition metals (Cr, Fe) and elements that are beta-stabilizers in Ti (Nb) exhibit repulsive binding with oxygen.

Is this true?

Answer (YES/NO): NO